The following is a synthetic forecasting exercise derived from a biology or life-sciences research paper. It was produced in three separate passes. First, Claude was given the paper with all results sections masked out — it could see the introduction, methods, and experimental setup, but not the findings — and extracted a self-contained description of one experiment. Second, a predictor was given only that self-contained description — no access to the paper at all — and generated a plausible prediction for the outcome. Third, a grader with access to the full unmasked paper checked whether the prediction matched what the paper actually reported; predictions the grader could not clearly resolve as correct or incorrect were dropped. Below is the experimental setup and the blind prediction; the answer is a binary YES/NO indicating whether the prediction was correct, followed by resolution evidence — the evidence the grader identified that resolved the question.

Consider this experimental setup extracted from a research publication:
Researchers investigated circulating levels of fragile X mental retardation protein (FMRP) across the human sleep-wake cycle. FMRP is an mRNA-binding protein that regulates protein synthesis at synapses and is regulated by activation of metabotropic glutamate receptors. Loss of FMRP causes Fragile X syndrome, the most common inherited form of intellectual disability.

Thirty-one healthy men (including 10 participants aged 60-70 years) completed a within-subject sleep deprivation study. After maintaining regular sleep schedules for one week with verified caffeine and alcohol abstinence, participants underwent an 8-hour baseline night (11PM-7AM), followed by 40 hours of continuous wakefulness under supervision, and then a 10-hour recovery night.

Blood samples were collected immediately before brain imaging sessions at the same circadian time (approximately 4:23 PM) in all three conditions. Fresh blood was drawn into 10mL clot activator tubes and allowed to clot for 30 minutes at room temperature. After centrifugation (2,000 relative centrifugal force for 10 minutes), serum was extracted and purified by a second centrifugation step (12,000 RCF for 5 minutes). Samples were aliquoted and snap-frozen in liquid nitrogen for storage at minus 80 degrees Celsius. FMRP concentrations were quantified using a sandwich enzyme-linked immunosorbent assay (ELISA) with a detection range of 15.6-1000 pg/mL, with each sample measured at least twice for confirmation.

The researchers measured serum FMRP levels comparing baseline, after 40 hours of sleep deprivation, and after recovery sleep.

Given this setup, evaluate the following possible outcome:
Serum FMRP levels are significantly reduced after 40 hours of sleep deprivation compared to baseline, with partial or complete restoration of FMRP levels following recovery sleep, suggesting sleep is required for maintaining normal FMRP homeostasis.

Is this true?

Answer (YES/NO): NO